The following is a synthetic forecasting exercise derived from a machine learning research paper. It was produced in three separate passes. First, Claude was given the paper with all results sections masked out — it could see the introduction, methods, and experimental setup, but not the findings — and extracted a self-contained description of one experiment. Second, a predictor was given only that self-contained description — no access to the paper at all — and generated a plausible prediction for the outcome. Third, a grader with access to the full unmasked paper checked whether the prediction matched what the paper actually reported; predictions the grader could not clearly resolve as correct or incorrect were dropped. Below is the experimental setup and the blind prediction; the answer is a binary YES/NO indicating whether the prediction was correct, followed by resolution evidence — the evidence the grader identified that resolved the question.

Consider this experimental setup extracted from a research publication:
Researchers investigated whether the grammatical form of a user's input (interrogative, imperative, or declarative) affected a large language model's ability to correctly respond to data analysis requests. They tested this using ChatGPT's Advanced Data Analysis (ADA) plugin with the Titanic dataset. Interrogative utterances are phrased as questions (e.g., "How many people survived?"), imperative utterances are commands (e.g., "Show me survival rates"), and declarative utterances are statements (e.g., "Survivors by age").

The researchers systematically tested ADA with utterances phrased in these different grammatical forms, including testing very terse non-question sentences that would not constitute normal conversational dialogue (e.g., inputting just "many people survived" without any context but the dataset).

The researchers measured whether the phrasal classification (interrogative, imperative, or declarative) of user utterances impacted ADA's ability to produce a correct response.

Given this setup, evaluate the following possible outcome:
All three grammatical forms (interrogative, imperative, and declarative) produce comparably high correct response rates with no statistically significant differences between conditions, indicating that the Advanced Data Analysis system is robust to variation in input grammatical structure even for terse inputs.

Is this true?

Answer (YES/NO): YES